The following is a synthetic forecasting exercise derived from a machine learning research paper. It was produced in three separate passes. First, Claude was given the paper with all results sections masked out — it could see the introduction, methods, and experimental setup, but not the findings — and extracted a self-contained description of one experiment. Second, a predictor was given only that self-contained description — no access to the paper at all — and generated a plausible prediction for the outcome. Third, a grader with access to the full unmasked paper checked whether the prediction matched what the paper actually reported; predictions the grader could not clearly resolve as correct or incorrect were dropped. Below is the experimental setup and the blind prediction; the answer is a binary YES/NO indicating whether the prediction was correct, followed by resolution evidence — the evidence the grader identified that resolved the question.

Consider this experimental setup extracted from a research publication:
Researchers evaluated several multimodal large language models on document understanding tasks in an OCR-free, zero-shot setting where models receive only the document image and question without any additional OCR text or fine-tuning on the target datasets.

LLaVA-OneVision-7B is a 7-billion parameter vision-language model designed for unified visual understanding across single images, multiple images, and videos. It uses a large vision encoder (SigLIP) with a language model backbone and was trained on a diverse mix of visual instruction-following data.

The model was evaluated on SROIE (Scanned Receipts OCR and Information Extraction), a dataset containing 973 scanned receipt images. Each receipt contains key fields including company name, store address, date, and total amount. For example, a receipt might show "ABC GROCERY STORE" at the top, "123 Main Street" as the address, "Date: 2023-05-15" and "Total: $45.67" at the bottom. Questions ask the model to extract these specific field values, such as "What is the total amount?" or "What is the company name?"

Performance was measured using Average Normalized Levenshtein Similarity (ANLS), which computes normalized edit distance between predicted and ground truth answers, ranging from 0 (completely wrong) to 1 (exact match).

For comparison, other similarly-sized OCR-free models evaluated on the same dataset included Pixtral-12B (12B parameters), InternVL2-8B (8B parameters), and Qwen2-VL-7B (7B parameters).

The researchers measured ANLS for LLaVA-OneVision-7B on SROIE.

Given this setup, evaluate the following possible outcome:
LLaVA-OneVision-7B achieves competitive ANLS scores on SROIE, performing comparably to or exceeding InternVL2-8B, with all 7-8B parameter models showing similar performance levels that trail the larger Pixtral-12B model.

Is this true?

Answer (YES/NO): NO